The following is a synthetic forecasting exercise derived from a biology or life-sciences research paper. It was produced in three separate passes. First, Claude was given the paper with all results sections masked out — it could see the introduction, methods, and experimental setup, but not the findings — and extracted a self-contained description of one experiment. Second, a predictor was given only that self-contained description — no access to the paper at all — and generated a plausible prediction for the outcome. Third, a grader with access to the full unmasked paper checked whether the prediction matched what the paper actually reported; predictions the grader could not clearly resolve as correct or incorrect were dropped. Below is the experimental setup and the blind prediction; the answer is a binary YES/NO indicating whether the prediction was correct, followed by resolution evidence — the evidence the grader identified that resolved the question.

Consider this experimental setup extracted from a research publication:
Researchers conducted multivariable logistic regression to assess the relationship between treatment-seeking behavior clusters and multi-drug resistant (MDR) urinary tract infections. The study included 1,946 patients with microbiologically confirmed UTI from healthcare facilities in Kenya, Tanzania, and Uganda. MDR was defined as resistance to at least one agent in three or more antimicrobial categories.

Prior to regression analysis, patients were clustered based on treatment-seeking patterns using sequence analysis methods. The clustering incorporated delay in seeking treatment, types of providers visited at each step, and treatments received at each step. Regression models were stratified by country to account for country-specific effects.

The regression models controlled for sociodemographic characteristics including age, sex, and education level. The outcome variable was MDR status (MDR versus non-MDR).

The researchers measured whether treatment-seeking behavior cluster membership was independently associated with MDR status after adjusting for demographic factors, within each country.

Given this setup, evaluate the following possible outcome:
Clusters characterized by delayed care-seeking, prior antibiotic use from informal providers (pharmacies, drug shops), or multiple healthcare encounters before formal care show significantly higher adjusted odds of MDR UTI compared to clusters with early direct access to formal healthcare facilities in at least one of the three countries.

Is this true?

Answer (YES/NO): YES